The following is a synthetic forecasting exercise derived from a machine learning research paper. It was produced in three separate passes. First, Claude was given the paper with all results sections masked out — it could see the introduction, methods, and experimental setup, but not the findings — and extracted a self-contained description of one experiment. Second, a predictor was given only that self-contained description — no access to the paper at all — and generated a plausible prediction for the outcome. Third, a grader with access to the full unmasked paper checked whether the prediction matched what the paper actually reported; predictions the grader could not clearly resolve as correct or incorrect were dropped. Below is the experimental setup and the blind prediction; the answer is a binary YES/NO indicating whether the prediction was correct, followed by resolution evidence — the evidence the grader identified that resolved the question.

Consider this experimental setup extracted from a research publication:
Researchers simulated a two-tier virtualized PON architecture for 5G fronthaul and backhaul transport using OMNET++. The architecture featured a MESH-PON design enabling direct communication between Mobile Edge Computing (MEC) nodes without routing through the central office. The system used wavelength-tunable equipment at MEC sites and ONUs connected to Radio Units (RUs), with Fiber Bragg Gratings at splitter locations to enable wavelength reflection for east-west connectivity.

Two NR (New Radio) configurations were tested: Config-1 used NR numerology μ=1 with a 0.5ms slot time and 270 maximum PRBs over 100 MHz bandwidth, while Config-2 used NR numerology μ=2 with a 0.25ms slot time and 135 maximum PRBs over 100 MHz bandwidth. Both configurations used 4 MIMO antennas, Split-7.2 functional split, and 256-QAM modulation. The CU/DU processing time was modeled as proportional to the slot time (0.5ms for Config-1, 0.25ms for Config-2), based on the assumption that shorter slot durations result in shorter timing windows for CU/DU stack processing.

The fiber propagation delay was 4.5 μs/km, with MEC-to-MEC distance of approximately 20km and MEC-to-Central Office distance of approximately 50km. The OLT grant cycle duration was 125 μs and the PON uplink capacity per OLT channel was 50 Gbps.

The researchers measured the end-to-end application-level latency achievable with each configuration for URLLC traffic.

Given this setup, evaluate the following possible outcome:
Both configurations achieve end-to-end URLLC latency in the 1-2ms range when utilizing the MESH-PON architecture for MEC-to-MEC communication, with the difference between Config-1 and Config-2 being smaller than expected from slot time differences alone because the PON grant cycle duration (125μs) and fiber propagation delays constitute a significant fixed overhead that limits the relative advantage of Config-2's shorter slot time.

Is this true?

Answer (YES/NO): NO